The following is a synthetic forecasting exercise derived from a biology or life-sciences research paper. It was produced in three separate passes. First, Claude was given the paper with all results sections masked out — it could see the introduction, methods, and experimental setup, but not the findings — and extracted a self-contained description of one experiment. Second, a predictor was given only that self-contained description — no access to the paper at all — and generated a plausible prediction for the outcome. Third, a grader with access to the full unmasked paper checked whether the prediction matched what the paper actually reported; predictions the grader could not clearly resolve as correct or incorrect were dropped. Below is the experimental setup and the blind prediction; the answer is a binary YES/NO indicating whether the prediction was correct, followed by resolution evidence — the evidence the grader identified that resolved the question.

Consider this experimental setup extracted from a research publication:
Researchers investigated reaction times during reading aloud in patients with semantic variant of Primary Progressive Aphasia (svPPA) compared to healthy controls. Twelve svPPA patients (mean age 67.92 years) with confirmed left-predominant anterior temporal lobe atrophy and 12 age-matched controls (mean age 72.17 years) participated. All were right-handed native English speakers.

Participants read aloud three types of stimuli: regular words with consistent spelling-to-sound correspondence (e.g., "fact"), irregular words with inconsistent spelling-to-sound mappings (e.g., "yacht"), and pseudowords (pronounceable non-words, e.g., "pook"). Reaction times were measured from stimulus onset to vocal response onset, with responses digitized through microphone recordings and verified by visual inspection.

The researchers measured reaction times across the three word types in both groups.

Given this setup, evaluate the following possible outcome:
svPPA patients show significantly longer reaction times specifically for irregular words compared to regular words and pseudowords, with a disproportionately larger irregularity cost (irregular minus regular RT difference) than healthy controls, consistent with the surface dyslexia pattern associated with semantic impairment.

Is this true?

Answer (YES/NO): NO